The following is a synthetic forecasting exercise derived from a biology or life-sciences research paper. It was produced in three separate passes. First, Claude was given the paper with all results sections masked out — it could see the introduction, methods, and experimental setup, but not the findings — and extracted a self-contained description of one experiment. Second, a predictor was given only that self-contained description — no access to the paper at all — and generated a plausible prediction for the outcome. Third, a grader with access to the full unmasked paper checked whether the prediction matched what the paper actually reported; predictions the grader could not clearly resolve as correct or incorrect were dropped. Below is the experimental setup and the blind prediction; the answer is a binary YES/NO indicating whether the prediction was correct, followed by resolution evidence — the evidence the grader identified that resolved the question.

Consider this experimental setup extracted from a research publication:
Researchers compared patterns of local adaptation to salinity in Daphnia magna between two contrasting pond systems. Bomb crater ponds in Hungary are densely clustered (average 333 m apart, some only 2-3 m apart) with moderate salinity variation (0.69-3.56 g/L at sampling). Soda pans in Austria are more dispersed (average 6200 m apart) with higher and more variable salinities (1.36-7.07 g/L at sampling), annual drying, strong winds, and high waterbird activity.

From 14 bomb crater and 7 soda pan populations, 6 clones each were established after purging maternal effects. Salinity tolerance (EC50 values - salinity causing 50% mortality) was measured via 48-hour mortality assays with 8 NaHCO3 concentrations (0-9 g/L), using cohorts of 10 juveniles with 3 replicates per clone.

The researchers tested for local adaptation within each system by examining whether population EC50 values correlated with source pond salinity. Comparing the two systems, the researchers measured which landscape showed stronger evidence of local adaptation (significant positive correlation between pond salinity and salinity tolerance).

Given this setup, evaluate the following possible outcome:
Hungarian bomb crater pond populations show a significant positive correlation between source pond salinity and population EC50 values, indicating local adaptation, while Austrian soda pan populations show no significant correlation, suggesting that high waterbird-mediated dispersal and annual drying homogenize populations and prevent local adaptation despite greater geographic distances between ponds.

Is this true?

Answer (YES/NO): YES